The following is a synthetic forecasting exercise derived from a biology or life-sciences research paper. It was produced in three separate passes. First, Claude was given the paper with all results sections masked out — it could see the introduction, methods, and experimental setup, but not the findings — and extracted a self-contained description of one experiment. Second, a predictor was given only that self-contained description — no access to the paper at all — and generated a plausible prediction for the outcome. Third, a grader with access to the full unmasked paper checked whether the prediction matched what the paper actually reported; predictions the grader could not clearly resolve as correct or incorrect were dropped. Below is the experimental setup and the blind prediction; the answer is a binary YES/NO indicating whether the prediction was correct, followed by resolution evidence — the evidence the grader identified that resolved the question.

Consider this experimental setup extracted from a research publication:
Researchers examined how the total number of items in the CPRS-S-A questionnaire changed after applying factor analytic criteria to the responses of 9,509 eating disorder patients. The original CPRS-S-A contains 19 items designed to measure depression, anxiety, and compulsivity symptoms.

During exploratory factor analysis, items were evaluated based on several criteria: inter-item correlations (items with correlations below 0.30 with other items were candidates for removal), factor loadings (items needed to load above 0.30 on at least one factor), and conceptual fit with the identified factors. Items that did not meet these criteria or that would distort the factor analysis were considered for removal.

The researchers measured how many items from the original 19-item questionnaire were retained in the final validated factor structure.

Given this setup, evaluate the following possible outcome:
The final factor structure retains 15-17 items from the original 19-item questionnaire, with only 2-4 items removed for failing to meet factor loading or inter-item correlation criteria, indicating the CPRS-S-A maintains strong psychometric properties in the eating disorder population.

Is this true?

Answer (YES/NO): NO